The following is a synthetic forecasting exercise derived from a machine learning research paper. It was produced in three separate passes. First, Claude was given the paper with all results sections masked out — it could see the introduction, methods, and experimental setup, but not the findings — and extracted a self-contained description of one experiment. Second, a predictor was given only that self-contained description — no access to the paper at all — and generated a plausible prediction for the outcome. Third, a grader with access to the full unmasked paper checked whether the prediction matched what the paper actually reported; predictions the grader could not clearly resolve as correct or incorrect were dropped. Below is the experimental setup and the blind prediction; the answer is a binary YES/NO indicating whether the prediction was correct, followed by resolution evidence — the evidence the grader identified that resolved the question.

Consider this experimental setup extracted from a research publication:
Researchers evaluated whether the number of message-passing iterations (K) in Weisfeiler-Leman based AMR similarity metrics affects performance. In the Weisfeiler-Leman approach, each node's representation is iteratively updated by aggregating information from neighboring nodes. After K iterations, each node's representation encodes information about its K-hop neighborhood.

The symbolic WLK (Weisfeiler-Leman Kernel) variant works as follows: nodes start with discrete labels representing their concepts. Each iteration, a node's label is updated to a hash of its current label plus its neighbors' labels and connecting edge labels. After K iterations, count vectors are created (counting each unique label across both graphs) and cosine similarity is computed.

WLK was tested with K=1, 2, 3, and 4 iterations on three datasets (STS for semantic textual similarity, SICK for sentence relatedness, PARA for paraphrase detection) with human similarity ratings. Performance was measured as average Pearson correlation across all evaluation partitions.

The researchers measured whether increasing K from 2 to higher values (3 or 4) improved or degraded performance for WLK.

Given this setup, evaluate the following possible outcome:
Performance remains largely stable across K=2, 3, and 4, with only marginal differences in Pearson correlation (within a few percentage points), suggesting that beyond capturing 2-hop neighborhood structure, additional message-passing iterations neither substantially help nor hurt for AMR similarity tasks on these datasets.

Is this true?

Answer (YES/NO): NO